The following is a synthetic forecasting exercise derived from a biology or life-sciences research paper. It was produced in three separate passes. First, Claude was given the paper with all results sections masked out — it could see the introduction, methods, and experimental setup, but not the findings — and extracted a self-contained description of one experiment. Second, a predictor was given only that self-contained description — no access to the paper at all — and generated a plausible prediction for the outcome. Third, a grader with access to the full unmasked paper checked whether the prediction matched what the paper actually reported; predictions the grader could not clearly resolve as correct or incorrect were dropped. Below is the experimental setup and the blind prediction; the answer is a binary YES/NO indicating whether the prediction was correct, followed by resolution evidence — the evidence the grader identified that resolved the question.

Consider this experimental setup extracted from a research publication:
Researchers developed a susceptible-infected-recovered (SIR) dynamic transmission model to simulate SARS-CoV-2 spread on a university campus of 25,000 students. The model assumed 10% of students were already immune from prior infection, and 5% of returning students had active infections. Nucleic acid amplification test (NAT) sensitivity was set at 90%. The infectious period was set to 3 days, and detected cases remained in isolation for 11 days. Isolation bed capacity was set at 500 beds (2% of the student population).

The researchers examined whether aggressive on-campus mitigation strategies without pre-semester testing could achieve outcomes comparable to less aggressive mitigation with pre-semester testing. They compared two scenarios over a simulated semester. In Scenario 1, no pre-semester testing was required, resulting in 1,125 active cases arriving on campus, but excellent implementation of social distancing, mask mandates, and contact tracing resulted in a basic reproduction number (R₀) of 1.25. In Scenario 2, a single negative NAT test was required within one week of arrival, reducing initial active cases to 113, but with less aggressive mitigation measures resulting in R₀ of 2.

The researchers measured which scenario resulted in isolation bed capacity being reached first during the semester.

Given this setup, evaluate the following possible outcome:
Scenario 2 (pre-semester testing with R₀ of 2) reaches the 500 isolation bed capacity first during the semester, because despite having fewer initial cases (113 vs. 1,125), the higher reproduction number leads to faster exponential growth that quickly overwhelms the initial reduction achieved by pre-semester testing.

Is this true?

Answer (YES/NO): NO